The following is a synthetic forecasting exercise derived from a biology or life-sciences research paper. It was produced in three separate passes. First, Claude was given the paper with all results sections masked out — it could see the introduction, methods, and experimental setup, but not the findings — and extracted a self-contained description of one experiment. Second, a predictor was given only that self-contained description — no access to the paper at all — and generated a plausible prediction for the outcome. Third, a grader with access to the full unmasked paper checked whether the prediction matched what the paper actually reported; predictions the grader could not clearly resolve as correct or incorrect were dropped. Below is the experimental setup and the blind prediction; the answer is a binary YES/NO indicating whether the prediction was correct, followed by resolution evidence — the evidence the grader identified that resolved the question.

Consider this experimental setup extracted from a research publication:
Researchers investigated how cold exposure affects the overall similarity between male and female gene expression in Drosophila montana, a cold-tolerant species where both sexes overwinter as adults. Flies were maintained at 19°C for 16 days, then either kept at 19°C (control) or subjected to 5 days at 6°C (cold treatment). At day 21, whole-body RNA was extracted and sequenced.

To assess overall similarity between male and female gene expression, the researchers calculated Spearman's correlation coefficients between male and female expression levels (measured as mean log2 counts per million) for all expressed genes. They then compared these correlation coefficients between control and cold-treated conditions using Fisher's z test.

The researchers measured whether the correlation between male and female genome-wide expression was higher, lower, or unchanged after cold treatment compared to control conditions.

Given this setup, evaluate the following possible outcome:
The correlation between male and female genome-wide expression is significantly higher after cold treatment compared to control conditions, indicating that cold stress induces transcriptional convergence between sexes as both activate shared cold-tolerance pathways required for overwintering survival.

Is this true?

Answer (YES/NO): YES